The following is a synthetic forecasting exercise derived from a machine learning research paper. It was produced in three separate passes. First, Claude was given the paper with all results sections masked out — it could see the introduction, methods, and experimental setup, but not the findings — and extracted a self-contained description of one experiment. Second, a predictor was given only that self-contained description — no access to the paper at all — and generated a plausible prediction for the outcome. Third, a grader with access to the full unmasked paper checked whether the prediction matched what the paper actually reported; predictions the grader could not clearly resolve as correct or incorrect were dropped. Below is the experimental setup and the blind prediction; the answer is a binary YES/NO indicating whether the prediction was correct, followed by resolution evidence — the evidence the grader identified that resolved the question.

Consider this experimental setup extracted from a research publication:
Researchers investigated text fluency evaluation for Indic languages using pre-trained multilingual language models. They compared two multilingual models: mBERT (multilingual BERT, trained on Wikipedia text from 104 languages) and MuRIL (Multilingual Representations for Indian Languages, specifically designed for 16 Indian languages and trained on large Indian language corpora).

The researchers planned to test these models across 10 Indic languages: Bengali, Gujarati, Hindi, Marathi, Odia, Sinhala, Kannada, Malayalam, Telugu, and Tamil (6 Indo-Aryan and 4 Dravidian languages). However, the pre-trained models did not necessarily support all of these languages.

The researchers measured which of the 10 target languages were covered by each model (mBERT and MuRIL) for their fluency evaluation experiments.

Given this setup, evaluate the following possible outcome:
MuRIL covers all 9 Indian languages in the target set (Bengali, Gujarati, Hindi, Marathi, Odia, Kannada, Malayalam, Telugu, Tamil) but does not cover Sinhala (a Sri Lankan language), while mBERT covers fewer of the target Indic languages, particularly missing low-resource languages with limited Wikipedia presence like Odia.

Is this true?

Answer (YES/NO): YES